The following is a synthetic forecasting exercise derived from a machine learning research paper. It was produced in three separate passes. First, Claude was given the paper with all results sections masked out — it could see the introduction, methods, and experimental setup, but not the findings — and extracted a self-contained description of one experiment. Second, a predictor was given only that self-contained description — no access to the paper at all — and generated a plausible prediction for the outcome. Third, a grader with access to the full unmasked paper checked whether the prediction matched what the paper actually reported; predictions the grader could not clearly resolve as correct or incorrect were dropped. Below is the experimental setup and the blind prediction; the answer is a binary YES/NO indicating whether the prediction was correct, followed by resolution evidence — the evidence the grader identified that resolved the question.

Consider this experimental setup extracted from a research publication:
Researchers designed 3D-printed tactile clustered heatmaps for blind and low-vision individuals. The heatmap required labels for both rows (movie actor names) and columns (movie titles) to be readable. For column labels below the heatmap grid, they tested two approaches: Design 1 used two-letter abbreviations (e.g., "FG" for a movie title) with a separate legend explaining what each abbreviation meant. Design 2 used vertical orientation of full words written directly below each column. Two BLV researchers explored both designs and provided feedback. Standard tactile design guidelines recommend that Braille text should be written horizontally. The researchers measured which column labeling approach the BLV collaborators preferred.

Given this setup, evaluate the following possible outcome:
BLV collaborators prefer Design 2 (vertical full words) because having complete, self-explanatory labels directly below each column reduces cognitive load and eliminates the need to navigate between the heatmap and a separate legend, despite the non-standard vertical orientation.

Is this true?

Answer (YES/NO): NO